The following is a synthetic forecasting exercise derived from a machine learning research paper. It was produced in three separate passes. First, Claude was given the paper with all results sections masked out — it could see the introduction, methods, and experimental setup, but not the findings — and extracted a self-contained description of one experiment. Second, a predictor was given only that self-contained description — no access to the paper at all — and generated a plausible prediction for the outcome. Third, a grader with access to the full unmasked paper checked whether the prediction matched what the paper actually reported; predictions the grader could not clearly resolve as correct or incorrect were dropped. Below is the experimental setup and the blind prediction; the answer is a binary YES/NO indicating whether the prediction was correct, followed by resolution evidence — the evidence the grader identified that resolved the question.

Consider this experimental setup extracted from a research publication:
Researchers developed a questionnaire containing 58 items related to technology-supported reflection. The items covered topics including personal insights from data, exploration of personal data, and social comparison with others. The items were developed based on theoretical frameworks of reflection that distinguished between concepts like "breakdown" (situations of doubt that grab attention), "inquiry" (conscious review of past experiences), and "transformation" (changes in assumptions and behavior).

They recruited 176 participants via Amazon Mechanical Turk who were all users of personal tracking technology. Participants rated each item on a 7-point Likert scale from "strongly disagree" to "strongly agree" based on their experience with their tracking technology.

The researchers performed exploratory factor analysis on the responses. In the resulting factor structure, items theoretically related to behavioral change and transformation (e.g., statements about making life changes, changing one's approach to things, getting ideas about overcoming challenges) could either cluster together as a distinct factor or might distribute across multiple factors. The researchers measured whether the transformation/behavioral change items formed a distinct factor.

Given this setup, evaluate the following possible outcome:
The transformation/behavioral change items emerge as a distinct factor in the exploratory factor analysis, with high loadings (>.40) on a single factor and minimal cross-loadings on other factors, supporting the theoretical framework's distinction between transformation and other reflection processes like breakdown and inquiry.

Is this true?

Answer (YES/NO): NO